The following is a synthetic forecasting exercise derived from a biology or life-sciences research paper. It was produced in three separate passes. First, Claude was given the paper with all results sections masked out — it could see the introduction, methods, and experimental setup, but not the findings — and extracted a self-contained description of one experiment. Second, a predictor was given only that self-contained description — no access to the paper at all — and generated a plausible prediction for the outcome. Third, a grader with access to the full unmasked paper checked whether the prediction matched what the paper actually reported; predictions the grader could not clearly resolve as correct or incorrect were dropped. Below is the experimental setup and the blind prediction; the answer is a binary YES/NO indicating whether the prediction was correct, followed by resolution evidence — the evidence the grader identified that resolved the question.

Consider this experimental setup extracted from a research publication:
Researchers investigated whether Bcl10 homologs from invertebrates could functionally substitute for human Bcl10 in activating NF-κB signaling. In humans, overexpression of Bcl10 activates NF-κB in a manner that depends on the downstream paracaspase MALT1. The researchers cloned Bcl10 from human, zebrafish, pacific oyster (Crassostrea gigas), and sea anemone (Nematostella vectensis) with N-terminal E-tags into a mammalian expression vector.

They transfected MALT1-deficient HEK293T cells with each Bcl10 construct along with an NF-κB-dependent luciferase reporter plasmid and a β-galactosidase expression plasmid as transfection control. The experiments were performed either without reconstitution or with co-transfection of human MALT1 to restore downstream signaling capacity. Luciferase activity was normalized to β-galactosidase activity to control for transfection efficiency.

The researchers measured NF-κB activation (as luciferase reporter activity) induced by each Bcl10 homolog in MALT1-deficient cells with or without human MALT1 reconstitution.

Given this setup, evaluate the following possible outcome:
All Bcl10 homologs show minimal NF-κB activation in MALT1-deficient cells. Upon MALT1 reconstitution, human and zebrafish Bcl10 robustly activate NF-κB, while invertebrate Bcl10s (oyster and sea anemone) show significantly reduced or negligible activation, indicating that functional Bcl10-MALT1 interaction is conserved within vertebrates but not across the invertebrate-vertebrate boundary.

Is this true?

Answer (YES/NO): NO